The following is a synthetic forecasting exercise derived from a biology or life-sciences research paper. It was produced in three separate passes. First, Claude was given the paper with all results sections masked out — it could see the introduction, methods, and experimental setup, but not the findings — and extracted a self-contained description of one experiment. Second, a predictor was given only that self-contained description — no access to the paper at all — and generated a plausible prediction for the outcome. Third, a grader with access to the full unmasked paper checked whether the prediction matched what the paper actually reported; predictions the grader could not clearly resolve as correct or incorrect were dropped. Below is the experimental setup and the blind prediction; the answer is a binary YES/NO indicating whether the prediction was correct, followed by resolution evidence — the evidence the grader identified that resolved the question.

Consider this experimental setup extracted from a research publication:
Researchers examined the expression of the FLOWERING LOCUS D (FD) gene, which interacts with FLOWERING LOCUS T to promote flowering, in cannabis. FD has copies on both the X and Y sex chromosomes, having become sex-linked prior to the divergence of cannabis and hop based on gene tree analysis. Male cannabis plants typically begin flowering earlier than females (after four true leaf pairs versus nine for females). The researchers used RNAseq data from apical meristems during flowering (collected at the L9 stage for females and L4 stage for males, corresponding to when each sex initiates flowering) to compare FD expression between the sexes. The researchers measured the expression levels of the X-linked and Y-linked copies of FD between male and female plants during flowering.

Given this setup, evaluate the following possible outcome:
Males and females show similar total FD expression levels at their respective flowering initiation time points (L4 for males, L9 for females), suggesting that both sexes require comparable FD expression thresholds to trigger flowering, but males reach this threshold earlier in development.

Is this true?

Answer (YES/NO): NO